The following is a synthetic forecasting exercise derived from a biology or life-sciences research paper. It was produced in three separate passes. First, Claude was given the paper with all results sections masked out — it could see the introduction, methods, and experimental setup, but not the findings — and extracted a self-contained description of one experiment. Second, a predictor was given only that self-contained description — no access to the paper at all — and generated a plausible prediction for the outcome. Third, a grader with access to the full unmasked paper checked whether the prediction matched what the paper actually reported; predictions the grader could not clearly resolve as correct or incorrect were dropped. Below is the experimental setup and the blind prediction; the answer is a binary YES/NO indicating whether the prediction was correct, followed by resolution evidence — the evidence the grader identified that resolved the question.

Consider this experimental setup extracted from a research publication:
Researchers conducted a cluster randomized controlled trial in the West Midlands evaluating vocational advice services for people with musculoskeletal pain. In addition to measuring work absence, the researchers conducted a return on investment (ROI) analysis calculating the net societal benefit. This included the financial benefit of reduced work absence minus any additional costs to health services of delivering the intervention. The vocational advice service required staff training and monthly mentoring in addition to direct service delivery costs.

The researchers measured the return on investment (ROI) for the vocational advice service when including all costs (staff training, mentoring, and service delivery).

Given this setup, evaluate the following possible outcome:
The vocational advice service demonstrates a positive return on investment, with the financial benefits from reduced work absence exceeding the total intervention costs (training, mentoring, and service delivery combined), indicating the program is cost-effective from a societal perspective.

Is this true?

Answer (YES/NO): YES